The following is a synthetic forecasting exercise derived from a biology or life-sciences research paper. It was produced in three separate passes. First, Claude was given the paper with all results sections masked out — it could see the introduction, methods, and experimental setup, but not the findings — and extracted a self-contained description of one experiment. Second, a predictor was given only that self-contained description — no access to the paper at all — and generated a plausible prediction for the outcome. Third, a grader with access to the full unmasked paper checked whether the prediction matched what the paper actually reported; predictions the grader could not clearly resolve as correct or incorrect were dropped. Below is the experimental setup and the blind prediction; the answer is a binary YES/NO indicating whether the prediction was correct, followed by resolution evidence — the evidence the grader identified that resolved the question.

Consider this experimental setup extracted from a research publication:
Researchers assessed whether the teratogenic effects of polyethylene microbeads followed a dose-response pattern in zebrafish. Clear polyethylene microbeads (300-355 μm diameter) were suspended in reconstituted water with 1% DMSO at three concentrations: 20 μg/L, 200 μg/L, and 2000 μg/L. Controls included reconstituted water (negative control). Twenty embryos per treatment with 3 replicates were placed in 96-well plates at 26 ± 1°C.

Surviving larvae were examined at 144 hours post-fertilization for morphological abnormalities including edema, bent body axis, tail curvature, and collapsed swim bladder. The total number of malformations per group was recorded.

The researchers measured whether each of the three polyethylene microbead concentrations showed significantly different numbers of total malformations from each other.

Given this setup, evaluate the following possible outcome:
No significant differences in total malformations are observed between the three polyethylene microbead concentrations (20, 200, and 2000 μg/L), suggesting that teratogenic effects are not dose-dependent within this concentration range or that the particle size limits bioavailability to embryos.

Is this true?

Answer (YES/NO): NO